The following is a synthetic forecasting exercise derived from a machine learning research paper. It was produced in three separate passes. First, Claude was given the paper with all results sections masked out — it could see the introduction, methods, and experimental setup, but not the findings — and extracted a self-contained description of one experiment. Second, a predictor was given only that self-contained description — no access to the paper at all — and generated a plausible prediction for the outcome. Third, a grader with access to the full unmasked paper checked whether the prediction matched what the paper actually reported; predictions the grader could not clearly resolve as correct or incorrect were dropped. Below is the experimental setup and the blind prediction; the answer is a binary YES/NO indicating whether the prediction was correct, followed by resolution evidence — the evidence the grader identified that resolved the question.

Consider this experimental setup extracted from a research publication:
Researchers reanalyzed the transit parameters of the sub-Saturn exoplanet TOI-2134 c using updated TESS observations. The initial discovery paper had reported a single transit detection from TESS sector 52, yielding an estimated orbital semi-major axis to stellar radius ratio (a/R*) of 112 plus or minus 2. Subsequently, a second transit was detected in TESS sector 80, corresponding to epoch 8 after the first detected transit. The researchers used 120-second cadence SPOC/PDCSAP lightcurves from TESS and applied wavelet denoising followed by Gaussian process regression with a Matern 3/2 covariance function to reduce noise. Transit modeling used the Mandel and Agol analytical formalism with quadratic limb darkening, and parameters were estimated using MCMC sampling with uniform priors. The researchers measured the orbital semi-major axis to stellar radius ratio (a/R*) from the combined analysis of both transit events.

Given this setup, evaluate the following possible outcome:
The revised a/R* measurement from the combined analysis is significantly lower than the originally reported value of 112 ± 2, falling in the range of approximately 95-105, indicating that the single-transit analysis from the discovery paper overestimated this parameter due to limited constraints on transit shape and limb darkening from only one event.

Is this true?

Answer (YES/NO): NO